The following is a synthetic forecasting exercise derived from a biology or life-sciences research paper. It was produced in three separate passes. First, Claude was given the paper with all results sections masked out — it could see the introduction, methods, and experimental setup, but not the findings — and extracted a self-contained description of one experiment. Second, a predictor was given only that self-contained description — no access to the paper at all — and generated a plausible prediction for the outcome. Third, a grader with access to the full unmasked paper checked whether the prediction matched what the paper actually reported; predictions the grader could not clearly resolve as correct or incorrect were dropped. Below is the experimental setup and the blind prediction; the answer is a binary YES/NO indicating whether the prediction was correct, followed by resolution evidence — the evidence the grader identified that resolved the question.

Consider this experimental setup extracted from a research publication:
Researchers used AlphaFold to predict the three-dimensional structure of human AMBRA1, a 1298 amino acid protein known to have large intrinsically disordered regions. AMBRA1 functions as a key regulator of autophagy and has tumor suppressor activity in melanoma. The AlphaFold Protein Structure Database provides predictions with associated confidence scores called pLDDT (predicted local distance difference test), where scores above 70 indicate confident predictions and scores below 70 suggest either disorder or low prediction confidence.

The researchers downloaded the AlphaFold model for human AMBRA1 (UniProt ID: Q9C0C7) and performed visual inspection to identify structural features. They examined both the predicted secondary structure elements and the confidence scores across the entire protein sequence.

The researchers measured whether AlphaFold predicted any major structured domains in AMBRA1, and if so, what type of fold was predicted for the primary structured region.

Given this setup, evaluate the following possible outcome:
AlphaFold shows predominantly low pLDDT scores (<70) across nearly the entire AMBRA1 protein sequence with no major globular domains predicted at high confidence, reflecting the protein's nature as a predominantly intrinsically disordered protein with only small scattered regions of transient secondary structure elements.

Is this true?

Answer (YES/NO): NO